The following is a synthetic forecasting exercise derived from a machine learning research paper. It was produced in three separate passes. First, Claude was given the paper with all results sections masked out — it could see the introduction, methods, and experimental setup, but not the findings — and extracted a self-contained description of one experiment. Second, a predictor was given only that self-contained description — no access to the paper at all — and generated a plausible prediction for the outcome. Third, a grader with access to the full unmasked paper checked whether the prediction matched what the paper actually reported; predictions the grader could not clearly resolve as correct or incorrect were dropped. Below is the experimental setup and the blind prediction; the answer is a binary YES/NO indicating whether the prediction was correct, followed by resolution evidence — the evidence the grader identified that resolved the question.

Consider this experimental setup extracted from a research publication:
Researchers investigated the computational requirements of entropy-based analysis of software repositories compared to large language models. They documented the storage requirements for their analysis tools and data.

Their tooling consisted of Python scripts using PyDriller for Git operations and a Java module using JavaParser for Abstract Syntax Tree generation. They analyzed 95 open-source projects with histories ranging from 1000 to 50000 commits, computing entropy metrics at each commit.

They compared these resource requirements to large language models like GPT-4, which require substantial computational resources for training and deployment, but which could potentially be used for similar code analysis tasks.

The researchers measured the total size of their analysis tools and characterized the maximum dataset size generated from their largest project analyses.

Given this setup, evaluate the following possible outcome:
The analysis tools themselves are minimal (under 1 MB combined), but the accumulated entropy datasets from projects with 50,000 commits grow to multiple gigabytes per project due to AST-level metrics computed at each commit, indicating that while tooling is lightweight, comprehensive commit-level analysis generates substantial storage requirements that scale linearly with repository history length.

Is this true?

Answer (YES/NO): NO